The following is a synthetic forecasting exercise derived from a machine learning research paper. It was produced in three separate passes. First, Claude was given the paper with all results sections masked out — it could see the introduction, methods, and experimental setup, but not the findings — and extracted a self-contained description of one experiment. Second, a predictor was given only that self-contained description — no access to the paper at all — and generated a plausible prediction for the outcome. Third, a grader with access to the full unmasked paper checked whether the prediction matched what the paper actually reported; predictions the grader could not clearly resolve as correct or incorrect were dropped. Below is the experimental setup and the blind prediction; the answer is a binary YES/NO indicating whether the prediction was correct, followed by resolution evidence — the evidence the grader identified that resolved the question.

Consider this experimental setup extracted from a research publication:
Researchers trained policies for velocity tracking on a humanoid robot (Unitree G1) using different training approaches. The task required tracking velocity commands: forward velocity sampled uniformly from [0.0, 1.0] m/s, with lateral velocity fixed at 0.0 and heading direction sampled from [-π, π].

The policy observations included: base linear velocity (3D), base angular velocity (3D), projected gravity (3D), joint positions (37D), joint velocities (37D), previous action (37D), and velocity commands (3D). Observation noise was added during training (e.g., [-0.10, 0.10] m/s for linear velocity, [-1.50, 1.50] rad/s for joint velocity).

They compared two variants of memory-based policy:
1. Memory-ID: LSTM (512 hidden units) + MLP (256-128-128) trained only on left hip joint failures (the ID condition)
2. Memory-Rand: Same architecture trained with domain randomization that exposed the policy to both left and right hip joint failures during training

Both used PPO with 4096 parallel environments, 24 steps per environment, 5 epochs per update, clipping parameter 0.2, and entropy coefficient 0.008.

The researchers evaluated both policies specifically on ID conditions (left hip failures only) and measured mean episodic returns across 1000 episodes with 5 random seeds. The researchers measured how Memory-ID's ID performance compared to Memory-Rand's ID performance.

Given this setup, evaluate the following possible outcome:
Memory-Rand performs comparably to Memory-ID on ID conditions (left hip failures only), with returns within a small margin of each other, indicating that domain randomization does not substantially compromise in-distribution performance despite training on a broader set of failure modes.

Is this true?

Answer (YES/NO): YES